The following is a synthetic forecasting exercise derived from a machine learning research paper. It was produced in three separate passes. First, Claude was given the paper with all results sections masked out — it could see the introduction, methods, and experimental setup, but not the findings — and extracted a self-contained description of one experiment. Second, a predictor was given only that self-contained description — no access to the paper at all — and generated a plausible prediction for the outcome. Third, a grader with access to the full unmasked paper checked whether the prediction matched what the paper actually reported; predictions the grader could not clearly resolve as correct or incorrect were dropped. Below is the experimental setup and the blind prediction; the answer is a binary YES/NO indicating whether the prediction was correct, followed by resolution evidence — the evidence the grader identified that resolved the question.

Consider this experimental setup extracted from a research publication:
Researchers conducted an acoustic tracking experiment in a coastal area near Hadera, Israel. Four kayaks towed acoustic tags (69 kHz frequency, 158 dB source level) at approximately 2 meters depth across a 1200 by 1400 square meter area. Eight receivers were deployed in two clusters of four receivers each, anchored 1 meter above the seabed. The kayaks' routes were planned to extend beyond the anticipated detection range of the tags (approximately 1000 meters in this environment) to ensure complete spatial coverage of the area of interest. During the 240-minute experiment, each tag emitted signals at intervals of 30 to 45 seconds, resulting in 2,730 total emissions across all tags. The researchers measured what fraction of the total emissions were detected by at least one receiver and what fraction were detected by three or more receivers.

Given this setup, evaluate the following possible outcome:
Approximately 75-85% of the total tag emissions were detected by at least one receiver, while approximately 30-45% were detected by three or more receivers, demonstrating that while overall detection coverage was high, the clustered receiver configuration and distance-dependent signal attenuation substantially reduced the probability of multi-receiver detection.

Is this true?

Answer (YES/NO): NO